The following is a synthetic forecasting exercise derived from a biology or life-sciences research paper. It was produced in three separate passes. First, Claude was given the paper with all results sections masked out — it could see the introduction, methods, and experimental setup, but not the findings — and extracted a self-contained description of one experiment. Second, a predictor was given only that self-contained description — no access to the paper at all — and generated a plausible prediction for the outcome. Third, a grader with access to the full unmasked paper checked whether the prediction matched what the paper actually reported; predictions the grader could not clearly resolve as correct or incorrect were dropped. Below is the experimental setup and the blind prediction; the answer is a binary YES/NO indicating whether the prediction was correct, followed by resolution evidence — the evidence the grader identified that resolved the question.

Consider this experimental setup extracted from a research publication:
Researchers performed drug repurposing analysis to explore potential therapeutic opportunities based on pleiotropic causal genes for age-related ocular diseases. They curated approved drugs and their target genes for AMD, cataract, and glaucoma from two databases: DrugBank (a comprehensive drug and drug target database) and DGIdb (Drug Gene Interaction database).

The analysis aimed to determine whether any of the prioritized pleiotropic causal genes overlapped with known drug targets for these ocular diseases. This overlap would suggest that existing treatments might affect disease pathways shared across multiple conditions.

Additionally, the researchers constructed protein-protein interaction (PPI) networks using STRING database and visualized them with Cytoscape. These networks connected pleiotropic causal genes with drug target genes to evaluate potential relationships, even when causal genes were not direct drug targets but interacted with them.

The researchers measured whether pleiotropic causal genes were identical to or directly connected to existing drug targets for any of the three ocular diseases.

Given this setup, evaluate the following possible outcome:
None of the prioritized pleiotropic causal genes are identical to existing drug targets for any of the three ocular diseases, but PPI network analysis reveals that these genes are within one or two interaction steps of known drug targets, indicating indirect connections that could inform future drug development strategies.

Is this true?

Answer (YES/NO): YES